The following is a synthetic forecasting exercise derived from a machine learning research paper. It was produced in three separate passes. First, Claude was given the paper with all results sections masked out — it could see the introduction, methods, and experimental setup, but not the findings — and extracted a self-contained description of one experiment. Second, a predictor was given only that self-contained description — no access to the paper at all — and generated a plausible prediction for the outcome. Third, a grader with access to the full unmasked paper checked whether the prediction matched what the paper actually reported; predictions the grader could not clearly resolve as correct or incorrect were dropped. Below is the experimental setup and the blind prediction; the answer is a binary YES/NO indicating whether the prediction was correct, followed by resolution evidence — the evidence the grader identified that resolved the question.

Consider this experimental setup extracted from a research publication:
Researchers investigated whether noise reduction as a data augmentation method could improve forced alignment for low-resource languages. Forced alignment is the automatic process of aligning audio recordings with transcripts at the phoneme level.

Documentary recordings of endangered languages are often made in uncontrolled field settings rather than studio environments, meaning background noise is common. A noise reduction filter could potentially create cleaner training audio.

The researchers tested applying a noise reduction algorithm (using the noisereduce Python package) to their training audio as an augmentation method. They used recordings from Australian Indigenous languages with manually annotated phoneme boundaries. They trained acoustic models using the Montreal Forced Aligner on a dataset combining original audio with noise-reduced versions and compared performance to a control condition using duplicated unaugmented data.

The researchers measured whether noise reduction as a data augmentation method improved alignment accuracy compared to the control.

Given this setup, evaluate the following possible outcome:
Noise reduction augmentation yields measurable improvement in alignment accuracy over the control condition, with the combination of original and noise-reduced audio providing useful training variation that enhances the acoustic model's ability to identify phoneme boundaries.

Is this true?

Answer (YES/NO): NO